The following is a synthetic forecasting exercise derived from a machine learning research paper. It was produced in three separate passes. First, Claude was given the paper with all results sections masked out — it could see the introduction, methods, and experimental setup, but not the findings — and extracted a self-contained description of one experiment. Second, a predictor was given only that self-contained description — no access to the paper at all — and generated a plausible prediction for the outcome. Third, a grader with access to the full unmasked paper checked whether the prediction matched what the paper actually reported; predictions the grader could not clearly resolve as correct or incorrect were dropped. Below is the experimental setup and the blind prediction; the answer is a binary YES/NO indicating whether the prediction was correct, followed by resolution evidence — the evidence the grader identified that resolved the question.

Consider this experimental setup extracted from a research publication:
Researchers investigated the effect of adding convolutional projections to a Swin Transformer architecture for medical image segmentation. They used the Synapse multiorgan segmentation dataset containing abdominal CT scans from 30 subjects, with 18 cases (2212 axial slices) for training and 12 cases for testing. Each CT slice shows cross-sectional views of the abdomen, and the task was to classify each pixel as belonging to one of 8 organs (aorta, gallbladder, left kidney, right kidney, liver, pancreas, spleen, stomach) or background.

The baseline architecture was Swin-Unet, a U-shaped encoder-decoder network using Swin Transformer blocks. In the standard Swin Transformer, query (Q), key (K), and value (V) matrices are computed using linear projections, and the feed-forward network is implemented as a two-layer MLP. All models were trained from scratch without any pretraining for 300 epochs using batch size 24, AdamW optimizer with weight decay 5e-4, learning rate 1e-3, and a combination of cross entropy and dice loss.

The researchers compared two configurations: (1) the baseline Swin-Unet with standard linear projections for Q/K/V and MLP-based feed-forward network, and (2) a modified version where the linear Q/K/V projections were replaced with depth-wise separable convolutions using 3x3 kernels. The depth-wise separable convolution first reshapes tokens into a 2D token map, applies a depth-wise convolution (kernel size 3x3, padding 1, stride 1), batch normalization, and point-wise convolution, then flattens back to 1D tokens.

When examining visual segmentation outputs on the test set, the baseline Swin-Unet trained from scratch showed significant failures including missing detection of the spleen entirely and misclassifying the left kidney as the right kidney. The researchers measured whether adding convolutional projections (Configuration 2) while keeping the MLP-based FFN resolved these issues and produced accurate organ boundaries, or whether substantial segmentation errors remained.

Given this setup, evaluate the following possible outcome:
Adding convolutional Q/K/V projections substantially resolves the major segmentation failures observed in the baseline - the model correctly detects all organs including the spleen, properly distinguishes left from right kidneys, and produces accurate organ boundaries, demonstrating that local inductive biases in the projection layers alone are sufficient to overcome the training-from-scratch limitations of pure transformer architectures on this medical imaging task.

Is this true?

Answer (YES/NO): NO